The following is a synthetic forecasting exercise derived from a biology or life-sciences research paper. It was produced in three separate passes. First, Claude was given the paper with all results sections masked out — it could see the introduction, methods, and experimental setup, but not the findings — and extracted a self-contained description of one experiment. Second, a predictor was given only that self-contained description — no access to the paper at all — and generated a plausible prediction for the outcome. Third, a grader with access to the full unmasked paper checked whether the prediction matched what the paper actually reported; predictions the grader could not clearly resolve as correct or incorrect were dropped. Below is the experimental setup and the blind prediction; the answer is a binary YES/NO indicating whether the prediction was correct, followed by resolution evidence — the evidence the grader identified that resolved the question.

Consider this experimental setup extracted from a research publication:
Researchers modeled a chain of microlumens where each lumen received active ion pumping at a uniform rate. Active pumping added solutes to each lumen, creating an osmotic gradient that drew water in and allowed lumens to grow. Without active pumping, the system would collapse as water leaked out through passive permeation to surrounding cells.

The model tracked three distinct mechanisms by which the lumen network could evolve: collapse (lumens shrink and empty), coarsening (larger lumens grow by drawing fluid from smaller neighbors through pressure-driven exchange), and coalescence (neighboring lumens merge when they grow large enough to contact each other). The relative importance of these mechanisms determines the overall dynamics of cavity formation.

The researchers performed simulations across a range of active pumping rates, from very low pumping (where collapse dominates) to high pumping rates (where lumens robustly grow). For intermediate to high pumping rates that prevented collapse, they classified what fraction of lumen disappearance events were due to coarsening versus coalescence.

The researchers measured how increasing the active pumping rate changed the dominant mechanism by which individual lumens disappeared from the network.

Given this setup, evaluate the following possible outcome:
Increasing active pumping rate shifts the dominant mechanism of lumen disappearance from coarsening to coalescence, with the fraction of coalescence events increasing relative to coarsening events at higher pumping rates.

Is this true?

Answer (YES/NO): YES